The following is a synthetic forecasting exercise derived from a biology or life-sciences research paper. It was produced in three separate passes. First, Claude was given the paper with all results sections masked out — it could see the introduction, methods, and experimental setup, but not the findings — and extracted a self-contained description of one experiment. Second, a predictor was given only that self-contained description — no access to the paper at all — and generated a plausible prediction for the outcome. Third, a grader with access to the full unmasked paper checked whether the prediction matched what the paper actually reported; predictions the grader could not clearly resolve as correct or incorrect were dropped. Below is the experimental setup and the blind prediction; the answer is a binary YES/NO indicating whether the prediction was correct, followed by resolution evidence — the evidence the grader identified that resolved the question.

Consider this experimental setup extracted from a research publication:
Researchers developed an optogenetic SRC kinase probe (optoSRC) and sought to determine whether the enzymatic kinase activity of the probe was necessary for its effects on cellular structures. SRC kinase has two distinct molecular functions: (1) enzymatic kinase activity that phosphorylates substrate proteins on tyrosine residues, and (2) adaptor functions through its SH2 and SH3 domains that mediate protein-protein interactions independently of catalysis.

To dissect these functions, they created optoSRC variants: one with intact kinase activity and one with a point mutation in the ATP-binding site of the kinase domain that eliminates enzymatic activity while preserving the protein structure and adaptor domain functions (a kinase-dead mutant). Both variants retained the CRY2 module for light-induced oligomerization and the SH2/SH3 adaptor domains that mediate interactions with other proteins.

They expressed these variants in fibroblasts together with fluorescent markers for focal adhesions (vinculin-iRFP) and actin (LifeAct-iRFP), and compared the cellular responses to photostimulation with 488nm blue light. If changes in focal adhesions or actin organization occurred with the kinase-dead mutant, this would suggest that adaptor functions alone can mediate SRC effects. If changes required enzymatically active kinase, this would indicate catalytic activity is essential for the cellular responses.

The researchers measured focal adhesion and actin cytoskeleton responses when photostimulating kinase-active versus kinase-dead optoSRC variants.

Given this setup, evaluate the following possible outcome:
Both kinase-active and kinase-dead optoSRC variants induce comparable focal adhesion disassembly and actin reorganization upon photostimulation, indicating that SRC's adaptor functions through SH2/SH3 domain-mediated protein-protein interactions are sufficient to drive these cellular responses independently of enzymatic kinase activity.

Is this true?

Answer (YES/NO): NO